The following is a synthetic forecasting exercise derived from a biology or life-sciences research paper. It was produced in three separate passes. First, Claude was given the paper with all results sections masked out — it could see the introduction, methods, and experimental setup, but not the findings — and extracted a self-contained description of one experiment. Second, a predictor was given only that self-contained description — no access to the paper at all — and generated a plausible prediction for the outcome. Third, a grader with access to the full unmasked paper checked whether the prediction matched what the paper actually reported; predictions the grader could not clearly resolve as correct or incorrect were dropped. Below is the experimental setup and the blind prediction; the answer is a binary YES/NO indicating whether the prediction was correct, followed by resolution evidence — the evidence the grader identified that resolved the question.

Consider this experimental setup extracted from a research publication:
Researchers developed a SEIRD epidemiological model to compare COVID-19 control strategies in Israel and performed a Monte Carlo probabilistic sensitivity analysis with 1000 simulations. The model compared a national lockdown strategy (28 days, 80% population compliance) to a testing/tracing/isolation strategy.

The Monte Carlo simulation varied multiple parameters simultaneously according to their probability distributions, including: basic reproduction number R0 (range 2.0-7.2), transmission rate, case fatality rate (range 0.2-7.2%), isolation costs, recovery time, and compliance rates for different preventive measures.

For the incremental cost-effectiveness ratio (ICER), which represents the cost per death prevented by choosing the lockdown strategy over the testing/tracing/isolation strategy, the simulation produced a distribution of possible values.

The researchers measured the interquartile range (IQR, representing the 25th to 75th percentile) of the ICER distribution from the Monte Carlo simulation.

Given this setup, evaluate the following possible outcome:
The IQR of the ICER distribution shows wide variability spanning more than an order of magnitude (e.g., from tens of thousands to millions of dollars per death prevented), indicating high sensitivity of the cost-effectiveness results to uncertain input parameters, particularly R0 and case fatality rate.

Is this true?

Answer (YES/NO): NO